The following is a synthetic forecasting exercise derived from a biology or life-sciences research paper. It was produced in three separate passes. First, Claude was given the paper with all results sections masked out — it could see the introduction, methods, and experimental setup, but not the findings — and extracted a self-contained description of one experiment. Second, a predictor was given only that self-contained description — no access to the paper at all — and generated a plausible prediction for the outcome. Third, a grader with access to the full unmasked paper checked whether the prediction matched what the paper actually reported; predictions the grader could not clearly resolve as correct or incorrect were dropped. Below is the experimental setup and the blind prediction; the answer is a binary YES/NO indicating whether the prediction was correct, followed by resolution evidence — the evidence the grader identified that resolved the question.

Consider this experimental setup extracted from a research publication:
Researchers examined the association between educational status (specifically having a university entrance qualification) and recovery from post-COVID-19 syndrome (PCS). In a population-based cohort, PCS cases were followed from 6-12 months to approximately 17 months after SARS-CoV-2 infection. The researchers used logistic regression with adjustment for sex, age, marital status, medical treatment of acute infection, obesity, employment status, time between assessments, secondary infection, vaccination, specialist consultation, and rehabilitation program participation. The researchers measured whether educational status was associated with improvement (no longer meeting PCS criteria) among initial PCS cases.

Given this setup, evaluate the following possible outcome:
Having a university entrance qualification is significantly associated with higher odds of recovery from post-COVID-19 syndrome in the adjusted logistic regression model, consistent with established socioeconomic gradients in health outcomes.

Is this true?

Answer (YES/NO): YES